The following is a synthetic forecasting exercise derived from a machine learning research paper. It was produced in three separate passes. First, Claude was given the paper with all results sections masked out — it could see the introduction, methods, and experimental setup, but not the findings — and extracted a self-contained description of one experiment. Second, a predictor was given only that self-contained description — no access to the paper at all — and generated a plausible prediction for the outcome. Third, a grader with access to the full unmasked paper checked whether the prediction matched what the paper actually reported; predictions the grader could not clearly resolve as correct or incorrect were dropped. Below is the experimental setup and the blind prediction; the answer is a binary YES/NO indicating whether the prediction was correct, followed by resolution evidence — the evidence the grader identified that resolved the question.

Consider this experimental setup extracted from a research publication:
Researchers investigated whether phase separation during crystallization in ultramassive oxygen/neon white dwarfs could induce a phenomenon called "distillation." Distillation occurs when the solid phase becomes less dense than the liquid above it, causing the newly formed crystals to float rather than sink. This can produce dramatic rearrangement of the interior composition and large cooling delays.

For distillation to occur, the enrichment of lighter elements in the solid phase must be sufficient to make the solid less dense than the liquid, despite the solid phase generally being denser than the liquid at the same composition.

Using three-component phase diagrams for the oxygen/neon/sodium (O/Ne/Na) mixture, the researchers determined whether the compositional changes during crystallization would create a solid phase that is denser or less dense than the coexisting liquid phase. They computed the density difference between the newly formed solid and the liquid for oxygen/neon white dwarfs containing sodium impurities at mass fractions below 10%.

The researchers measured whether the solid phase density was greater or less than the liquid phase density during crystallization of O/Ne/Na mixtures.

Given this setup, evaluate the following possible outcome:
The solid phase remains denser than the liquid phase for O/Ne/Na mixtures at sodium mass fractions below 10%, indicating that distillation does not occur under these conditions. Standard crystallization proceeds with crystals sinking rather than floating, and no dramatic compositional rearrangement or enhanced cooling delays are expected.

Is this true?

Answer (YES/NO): YES